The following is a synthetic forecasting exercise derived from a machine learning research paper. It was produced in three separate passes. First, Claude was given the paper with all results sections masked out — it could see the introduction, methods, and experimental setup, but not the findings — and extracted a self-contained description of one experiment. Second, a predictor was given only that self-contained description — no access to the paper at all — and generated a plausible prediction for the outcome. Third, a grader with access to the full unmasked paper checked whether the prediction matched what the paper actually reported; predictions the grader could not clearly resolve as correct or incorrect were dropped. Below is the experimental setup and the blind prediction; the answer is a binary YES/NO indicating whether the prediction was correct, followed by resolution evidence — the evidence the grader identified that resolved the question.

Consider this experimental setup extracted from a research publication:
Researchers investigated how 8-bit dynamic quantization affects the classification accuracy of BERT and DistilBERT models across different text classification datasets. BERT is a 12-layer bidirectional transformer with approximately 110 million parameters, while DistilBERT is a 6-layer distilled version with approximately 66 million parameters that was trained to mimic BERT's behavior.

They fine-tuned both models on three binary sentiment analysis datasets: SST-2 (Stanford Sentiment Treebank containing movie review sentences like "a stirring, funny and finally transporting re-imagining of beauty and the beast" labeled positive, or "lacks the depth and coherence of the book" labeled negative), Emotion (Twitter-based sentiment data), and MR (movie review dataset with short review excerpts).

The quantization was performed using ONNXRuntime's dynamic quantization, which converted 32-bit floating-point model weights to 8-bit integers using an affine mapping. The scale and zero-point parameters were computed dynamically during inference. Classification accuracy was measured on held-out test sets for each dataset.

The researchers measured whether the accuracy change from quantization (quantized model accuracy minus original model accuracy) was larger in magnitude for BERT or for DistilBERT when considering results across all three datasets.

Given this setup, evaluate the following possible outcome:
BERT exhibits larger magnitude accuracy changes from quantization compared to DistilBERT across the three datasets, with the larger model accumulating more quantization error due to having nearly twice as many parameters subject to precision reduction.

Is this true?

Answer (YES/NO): NO